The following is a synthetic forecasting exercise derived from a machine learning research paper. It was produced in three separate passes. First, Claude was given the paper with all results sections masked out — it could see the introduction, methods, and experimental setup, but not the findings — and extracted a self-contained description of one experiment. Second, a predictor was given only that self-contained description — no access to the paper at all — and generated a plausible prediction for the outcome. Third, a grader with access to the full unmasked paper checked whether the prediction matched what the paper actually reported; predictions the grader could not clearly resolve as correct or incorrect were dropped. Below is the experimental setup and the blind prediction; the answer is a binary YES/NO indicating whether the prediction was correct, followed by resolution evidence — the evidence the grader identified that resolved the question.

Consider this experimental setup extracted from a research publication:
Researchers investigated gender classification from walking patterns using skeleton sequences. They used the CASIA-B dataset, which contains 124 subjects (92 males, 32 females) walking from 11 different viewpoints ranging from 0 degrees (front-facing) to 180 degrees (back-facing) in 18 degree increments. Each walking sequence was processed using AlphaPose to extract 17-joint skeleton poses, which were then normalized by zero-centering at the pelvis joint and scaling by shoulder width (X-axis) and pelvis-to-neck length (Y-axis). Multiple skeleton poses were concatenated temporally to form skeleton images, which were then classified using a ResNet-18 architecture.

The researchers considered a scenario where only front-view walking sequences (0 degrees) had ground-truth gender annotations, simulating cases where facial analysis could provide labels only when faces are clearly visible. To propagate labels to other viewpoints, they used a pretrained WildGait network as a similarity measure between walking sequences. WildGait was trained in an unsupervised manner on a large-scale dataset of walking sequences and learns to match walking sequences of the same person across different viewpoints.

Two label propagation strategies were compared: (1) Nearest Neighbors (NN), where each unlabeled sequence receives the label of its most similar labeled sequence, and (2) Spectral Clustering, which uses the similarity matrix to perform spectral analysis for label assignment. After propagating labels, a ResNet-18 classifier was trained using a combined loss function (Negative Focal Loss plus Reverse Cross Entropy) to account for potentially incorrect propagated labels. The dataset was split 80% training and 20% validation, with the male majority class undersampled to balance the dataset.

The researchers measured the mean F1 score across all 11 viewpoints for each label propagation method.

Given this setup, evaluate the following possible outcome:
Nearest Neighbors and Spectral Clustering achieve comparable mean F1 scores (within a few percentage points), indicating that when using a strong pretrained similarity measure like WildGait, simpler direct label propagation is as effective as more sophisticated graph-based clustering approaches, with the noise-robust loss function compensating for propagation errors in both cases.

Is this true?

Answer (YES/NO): NO